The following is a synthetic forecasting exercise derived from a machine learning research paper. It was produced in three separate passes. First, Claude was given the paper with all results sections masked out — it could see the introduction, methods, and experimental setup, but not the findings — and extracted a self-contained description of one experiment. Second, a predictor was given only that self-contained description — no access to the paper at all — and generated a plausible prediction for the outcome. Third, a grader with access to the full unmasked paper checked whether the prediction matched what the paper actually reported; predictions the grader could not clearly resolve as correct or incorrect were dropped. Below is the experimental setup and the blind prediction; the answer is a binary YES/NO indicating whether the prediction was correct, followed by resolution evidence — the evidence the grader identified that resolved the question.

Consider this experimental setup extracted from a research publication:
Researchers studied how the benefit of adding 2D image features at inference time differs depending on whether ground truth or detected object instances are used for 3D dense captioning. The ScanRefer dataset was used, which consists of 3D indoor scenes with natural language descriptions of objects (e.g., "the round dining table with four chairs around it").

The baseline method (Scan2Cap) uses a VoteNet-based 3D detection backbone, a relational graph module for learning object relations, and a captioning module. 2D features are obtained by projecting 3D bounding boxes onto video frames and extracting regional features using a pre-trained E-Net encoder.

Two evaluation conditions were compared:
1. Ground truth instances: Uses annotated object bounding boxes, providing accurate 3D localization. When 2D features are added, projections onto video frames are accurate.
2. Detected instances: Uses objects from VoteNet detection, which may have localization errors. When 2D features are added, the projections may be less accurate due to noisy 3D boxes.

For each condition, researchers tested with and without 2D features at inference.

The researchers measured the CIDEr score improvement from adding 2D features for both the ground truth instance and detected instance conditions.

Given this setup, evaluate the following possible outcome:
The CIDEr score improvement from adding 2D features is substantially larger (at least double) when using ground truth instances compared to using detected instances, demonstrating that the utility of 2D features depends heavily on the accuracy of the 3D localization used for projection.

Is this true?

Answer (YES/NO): NO